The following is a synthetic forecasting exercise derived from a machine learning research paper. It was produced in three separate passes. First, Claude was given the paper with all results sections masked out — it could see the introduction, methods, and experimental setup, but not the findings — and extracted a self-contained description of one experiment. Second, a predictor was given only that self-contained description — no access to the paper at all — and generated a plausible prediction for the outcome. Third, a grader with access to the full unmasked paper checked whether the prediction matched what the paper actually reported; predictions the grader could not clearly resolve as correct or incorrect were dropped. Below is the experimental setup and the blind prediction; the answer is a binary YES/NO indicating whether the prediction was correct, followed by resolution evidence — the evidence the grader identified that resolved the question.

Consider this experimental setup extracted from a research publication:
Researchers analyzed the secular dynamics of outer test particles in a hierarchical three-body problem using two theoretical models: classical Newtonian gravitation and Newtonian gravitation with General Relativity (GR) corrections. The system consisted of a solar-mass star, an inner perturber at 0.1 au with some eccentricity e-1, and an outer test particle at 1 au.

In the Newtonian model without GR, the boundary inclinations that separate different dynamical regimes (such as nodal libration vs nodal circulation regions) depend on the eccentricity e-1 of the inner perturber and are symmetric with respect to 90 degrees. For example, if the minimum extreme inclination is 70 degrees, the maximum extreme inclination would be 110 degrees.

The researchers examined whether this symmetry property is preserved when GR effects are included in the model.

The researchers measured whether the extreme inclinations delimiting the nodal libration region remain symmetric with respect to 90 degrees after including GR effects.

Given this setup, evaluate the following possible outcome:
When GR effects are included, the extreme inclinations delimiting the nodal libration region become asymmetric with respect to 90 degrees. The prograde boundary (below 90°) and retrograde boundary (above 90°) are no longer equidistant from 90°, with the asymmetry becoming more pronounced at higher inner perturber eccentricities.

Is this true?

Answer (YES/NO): YES